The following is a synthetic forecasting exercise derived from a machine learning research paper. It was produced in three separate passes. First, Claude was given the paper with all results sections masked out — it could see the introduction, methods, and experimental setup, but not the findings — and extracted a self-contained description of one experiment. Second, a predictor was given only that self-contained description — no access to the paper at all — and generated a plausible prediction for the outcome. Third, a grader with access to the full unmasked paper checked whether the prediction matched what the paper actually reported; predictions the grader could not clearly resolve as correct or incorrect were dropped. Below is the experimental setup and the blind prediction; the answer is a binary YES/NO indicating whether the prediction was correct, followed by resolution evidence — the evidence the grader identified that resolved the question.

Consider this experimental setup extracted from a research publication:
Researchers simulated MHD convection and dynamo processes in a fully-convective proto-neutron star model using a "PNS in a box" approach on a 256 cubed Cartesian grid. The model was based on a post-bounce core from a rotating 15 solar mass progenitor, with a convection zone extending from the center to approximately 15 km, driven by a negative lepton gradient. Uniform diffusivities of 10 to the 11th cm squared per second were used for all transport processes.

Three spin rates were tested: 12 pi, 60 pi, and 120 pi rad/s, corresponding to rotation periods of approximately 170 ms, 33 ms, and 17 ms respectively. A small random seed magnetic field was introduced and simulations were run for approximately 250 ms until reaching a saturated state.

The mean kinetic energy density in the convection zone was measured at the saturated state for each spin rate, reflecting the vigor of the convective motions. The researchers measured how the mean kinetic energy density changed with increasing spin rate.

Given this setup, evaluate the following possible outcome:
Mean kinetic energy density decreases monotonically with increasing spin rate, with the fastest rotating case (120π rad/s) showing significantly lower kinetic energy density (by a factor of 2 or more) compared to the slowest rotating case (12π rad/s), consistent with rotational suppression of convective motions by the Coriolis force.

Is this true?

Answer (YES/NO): NO